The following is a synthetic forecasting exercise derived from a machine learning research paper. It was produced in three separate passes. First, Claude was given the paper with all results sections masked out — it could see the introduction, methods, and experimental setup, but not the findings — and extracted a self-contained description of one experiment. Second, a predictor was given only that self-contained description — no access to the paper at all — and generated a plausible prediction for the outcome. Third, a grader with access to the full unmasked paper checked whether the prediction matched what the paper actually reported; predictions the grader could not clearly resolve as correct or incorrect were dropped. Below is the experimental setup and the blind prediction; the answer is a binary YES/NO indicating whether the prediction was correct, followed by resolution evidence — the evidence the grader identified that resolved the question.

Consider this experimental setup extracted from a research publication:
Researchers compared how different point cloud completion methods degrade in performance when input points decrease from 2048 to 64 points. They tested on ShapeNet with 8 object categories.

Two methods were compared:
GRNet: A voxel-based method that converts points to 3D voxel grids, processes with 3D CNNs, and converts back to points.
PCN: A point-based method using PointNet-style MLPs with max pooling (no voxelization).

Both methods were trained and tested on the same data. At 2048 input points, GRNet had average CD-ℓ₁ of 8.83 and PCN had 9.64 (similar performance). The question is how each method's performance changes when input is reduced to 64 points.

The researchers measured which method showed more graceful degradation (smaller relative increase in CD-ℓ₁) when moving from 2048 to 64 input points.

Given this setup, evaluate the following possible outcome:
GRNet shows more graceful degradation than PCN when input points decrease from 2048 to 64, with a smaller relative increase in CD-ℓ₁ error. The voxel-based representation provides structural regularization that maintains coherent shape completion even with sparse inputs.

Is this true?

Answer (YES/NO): NO